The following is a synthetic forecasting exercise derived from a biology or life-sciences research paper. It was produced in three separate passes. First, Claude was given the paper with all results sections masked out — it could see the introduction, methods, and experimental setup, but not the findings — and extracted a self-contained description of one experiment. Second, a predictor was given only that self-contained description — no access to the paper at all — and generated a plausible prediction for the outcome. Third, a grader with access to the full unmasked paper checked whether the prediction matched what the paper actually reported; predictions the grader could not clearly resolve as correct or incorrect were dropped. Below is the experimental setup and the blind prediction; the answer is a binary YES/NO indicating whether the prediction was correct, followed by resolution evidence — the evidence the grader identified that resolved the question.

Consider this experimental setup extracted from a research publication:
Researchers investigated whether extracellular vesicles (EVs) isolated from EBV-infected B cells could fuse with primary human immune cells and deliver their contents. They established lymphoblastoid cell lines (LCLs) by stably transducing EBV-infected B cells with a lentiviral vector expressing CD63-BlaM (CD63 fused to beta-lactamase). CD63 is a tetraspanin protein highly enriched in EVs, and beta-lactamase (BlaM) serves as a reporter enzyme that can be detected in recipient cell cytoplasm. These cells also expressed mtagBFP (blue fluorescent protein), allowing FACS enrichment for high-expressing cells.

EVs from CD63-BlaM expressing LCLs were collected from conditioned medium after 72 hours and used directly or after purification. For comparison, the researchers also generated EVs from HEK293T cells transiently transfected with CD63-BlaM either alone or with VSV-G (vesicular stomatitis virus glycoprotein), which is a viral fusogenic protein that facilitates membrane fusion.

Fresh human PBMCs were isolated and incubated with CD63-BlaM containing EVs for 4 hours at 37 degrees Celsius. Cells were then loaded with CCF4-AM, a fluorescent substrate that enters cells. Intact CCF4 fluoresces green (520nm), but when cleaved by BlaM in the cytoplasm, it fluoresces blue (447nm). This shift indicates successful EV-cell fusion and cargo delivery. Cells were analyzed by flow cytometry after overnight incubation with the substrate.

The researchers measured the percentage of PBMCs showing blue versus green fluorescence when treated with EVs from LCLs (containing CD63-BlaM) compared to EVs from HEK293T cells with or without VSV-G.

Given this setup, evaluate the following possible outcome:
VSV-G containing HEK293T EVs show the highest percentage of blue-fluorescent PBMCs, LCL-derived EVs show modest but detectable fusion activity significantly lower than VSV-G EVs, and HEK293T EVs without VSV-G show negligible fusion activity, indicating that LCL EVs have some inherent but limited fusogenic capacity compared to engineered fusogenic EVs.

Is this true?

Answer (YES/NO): NO